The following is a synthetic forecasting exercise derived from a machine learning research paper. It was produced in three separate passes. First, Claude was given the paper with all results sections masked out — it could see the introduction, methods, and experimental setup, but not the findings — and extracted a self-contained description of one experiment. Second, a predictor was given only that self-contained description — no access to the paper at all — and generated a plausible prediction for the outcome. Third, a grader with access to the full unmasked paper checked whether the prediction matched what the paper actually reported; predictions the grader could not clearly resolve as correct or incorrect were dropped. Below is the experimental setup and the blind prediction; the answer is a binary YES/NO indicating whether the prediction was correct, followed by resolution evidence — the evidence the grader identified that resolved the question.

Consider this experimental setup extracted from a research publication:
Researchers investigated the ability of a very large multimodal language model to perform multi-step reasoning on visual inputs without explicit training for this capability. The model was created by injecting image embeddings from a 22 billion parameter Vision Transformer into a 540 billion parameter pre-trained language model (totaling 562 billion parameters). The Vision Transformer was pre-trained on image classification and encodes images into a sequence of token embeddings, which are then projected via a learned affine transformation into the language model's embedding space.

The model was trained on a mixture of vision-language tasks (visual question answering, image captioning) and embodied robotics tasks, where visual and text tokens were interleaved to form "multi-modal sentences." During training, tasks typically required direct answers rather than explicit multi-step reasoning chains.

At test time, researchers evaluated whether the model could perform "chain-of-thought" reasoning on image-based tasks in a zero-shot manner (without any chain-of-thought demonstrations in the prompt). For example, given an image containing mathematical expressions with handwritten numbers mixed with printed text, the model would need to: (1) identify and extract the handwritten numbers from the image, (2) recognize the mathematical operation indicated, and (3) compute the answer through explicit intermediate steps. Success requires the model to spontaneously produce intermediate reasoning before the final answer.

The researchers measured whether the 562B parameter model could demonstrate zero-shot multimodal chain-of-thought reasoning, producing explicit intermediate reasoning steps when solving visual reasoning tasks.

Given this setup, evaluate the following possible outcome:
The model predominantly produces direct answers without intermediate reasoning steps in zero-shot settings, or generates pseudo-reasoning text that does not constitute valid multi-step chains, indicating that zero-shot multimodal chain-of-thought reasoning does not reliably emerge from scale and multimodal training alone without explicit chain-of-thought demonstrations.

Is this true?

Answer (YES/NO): NO